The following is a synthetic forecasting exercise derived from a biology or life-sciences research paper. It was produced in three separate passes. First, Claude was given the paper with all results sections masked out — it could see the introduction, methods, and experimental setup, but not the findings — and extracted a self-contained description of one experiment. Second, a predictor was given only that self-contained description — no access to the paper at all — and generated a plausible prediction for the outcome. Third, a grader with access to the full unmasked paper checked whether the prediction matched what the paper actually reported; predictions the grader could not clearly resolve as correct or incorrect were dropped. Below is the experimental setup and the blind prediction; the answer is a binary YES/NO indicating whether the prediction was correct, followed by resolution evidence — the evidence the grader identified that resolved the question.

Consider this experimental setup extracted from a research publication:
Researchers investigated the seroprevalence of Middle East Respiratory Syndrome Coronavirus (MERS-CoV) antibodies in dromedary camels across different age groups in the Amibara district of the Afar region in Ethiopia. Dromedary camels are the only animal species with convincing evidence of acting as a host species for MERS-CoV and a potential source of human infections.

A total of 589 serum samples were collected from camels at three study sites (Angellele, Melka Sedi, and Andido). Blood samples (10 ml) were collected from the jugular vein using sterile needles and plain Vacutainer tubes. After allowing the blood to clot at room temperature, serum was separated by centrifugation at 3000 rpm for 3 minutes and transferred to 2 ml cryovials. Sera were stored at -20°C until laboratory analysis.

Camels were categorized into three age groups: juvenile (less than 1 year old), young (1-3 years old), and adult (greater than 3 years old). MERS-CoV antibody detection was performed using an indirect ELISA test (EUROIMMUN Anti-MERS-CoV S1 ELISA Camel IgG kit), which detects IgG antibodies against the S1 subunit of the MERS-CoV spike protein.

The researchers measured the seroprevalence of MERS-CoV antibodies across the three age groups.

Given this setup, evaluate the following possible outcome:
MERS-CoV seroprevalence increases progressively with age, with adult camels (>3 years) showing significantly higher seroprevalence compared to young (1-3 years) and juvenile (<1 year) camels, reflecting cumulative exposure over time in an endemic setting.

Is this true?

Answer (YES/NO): YES